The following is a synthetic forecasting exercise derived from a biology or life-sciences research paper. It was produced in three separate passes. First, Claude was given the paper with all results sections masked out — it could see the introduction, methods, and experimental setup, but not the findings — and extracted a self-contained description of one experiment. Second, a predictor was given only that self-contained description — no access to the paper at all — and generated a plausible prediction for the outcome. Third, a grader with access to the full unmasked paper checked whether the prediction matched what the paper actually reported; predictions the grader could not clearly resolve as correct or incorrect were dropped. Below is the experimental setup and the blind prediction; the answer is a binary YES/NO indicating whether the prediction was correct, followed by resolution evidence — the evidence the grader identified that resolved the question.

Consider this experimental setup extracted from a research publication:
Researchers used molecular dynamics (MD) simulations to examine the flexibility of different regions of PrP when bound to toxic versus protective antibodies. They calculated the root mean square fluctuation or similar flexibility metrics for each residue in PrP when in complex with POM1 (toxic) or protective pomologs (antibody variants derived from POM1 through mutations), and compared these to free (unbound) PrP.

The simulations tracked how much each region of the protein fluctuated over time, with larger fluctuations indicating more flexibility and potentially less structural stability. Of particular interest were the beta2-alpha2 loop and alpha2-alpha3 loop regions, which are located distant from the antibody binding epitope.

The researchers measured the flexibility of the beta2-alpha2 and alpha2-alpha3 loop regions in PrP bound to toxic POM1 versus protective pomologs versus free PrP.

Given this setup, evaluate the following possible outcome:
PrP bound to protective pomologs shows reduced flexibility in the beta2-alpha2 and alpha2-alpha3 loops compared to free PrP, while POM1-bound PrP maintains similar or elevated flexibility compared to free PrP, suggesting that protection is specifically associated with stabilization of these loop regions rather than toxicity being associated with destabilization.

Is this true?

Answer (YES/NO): NO